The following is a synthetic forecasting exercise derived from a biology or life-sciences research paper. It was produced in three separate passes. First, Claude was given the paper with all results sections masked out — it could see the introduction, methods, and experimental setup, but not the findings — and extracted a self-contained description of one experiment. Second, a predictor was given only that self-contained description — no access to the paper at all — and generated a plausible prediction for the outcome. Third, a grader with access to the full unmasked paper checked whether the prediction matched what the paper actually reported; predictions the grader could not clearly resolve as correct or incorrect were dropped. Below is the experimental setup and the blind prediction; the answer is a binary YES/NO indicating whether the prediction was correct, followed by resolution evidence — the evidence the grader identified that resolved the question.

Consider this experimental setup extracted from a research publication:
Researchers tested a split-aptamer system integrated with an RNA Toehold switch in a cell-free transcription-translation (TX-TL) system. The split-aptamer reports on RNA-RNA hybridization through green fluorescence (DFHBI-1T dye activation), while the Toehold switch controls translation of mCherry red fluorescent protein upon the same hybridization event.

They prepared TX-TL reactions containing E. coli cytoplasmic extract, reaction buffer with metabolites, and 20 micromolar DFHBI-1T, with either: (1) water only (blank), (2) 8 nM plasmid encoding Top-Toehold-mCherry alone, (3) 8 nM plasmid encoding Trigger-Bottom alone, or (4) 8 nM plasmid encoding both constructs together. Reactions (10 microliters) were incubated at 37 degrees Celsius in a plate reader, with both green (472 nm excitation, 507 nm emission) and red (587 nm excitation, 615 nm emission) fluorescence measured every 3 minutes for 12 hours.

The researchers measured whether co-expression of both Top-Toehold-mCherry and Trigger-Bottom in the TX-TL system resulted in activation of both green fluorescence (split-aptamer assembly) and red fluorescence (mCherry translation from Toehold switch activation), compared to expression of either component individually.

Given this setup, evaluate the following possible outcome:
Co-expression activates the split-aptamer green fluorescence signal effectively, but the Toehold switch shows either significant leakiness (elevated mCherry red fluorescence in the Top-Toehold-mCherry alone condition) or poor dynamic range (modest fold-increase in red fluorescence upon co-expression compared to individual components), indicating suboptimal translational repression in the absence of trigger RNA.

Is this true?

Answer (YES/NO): NO